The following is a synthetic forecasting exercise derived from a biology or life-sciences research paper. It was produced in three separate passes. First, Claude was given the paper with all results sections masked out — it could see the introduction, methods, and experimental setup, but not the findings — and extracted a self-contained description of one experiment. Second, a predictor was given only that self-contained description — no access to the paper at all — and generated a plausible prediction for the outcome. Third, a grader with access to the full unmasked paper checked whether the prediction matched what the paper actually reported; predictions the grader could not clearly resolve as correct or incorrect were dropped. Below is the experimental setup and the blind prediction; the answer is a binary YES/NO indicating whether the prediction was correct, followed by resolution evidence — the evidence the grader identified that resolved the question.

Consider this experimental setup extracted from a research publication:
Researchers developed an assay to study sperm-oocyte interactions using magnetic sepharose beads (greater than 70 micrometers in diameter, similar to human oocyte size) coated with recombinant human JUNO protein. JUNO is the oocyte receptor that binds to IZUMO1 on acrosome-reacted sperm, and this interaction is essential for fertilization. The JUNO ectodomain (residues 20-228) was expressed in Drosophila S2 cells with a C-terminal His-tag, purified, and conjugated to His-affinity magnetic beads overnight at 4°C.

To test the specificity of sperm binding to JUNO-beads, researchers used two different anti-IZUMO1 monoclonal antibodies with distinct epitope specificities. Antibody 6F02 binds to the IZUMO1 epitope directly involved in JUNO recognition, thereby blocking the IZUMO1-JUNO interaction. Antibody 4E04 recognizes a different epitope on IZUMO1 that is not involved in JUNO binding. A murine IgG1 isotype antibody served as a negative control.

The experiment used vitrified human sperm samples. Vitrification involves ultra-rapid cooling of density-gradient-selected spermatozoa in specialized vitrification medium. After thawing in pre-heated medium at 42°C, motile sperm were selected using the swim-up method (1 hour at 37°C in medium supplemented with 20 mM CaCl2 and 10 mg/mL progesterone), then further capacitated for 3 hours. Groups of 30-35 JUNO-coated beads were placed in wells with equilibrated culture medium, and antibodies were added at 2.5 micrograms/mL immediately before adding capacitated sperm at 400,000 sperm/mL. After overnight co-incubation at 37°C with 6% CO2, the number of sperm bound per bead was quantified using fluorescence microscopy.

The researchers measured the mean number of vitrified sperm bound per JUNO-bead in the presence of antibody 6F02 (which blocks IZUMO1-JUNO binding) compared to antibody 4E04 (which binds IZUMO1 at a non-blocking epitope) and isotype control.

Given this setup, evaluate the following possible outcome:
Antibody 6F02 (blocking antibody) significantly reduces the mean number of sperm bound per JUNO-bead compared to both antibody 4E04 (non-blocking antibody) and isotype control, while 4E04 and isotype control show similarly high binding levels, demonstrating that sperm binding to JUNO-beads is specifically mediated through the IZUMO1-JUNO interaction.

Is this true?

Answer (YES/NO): YES